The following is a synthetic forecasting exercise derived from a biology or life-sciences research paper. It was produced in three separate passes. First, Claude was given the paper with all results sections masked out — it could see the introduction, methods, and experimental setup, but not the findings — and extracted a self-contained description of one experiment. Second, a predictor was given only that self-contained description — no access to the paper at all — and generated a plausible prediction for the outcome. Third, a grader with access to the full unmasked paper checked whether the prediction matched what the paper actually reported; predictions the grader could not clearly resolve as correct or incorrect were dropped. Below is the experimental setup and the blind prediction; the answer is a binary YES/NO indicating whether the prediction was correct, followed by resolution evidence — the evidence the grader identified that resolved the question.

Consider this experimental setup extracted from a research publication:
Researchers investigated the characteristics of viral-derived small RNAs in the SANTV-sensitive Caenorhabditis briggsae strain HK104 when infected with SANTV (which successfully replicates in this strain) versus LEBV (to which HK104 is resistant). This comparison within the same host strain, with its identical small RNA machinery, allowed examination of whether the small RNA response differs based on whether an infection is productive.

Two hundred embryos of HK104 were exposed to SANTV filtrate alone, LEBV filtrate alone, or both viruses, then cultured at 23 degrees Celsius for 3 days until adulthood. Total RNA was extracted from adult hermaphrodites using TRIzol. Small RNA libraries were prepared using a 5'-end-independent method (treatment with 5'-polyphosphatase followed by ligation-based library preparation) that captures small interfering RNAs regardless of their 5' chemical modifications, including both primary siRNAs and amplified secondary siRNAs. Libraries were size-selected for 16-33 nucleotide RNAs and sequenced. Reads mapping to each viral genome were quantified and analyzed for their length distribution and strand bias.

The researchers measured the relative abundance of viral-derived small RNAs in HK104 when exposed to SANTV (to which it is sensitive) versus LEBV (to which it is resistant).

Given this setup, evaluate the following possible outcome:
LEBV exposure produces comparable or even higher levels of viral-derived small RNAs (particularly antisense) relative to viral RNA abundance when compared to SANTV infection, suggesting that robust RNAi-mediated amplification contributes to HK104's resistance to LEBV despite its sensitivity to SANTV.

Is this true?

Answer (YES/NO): NO